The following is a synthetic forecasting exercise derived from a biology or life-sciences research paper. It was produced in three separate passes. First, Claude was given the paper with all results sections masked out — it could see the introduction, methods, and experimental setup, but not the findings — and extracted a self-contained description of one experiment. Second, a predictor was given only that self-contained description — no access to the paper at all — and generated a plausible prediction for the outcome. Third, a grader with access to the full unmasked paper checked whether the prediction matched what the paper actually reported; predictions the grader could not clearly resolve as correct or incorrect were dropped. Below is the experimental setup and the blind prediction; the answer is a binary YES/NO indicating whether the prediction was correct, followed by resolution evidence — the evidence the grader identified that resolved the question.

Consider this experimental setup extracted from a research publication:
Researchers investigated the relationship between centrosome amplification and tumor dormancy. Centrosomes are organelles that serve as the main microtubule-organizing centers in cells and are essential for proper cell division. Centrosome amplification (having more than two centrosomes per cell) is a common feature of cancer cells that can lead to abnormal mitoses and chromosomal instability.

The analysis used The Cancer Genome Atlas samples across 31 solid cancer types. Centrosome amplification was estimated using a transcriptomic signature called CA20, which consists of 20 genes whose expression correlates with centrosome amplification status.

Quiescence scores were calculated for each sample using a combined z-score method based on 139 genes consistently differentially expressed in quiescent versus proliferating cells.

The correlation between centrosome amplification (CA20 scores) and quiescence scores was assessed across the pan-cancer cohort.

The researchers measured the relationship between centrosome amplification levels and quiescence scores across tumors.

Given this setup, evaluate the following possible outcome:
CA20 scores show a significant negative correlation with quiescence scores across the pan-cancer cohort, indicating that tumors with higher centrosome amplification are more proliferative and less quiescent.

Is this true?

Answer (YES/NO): YES